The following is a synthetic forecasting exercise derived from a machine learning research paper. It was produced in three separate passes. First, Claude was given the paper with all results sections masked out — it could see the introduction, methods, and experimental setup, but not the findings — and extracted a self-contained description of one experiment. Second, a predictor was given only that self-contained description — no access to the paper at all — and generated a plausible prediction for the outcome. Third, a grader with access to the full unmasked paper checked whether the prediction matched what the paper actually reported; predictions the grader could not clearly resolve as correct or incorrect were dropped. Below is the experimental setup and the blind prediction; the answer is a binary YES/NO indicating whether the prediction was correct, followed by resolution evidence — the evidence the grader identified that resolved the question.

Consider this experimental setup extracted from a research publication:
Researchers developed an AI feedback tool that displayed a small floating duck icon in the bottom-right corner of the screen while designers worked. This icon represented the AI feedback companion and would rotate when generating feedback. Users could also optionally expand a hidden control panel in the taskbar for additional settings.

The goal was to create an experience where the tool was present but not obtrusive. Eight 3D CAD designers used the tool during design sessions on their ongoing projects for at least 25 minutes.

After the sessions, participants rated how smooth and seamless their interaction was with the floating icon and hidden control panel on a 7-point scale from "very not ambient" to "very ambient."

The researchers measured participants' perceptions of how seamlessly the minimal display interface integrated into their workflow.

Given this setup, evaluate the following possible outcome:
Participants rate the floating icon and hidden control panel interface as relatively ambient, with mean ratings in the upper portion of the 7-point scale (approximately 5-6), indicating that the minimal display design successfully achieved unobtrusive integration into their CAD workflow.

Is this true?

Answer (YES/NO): YES